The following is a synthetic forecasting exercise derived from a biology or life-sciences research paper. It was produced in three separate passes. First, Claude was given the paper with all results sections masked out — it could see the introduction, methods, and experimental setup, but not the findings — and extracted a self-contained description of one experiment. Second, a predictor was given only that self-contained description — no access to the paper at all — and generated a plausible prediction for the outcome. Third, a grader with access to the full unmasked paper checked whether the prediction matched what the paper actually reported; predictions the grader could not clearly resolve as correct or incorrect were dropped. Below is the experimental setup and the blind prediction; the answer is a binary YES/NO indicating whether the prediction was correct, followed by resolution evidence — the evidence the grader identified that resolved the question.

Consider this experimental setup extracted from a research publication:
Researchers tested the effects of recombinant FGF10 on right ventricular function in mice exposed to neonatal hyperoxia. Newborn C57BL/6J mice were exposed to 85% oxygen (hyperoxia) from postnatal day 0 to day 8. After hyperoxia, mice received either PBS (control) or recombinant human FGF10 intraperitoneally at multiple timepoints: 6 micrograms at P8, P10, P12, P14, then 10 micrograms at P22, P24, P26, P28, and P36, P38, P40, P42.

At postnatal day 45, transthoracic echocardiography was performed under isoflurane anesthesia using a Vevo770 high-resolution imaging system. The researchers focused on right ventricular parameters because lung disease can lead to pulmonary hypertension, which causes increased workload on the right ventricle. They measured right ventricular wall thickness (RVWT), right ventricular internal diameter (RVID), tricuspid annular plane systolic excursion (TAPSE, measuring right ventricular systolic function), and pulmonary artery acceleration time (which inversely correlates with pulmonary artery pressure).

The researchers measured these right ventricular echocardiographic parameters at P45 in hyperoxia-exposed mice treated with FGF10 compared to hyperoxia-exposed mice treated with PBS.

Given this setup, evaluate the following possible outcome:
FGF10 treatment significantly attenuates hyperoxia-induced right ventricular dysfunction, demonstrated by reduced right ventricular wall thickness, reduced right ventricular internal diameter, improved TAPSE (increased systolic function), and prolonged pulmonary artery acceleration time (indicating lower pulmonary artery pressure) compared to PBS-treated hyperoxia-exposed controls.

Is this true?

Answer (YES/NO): NO